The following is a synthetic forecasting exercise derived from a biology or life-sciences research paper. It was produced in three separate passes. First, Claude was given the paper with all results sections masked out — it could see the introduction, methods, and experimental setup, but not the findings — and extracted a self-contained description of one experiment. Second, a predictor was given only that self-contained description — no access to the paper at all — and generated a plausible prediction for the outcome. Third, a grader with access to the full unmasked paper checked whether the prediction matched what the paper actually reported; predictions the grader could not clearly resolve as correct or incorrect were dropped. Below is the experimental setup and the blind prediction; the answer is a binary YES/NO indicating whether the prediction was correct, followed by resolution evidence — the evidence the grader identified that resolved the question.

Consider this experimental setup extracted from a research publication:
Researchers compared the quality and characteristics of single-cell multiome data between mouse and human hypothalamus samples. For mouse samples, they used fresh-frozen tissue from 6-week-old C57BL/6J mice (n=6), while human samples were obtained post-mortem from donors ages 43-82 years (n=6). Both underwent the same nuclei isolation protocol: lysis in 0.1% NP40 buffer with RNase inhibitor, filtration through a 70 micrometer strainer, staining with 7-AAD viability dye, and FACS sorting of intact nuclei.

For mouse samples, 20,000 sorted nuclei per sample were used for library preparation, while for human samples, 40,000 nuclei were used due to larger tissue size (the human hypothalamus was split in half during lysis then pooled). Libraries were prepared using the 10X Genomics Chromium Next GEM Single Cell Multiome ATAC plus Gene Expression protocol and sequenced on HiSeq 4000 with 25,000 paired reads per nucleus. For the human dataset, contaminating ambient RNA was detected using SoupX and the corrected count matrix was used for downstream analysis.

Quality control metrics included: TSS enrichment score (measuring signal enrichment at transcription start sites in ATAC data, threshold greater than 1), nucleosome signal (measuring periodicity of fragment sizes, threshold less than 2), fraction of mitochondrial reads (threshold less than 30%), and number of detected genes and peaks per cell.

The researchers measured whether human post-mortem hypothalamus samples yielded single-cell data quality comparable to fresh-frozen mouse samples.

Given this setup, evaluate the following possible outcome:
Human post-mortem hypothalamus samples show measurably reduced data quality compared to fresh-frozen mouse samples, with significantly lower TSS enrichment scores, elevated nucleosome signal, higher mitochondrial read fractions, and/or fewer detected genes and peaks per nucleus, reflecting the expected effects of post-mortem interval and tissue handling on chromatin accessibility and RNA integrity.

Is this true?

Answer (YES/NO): YES